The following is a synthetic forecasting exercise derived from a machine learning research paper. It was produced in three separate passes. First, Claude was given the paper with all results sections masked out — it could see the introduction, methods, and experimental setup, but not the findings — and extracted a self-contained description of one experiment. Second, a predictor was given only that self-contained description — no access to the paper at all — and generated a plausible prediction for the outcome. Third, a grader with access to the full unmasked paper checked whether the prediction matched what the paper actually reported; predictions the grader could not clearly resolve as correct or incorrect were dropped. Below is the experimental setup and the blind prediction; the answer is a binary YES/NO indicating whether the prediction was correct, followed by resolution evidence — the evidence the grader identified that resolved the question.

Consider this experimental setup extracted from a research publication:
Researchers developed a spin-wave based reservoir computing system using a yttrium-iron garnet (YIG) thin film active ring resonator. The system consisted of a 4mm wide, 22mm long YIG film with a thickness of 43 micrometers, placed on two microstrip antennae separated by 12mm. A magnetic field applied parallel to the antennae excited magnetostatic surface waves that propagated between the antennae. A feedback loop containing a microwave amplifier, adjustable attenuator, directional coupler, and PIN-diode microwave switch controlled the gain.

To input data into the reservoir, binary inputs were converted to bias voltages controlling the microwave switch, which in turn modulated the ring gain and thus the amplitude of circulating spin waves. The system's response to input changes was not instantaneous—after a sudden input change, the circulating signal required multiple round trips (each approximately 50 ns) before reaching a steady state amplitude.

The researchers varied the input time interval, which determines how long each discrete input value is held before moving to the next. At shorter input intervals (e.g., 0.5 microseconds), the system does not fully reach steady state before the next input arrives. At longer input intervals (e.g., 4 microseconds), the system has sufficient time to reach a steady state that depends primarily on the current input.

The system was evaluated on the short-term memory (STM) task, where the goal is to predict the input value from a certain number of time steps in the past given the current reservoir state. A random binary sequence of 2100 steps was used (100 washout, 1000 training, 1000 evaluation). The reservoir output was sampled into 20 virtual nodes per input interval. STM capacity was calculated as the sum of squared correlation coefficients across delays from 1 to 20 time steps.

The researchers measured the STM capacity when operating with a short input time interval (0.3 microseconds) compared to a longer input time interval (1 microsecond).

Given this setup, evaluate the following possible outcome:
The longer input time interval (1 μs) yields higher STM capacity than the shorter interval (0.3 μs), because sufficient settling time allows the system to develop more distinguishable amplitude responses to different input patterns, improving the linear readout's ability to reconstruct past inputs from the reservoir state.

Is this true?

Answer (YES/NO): NO